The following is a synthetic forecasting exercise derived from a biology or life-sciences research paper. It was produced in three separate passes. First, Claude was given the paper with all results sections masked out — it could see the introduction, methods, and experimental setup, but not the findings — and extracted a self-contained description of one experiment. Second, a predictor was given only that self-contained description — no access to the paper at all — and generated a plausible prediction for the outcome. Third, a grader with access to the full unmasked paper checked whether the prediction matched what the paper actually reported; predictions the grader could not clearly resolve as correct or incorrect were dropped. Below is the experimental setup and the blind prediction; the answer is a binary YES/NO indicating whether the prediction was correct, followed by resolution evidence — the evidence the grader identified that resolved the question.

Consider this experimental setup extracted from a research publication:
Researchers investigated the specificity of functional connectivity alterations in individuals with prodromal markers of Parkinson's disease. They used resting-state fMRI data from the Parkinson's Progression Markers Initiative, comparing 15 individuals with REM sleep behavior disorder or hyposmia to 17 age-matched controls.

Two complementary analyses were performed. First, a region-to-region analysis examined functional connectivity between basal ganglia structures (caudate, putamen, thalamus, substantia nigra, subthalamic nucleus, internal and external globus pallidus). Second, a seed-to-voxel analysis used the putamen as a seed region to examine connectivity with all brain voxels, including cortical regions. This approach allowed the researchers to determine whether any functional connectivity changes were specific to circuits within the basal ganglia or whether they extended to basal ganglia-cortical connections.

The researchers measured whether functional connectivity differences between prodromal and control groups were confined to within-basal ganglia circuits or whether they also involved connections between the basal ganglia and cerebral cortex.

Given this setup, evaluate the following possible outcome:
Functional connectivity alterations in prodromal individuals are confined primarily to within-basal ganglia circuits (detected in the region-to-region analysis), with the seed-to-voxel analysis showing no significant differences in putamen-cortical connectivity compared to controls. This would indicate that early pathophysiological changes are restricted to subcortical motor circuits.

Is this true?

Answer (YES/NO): YES